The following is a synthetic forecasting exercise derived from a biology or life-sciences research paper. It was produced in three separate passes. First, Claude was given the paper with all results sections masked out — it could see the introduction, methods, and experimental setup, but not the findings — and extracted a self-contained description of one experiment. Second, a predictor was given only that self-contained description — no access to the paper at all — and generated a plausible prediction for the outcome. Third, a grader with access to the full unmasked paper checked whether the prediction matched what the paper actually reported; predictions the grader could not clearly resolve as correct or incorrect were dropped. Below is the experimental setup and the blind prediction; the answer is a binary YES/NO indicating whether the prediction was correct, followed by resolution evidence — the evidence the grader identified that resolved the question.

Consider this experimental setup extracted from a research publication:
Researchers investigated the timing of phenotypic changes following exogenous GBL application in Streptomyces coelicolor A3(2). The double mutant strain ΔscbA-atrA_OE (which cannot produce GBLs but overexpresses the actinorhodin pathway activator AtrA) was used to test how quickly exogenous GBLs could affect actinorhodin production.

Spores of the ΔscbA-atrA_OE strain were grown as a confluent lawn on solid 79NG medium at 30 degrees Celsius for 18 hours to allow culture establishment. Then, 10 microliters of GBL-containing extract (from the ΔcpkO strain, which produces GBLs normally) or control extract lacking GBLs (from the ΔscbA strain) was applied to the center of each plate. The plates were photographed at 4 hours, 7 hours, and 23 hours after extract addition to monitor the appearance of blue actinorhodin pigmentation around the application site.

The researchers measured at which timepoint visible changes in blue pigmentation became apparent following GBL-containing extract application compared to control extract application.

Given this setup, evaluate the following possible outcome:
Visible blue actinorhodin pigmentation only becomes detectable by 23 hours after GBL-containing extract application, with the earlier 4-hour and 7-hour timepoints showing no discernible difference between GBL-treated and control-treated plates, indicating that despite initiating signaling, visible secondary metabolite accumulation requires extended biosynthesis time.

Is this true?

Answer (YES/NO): NO